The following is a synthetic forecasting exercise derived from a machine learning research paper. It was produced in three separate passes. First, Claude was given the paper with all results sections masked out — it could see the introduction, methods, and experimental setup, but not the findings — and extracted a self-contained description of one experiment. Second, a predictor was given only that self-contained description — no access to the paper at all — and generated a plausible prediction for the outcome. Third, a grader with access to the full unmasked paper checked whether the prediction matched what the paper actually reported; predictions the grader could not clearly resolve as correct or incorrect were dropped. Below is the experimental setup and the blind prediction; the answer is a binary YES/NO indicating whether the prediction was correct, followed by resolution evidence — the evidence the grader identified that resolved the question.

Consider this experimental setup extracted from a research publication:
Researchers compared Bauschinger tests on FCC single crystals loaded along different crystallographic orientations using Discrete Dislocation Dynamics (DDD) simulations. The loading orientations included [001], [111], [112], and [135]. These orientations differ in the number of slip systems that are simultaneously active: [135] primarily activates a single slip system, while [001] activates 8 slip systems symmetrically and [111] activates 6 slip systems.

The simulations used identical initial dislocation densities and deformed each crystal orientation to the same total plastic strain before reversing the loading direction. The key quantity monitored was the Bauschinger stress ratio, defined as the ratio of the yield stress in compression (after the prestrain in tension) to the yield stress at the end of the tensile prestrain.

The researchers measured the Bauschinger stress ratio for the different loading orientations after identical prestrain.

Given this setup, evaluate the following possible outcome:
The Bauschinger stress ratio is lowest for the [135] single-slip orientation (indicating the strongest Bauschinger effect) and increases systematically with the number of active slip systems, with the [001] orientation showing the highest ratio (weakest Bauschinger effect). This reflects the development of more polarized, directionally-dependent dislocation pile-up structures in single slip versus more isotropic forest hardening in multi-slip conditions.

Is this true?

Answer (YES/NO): NO